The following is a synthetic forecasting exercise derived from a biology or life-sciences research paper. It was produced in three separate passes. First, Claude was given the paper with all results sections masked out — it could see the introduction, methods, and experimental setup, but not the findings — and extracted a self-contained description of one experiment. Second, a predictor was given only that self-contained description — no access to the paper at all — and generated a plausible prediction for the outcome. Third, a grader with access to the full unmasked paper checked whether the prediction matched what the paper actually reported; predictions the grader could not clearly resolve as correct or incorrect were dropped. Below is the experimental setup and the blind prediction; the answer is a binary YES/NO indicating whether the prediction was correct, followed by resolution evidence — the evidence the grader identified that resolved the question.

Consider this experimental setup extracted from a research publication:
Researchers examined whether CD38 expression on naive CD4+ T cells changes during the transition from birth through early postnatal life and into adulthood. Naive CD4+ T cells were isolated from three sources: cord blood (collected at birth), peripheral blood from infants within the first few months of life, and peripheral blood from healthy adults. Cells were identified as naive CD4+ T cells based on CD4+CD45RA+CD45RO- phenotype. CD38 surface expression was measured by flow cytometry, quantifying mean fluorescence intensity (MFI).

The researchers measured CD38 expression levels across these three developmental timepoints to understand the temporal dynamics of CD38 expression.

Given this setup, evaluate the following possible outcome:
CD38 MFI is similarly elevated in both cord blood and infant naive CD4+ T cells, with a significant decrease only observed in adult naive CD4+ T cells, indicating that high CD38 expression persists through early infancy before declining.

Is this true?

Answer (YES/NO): NO